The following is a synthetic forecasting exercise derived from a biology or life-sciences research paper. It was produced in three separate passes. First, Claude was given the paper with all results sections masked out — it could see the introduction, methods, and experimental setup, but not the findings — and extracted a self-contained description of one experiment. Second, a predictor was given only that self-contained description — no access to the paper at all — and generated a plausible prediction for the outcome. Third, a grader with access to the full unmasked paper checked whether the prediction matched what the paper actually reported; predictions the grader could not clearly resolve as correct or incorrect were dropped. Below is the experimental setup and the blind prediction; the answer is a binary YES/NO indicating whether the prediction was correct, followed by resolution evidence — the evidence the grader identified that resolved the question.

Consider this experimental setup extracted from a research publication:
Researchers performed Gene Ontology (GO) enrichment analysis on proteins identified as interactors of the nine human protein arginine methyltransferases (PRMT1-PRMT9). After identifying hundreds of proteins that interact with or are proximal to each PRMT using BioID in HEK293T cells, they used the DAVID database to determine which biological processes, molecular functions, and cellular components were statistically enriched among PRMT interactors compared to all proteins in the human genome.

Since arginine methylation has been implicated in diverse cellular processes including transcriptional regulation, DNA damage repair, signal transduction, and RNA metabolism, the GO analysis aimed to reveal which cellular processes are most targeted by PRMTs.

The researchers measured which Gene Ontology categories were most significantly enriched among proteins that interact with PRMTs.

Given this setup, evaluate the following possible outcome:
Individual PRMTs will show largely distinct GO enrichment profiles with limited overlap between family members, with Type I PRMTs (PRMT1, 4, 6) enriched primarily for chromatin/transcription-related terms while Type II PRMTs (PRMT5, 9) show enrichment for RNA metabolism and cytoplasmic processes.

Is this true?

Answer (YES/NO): NO